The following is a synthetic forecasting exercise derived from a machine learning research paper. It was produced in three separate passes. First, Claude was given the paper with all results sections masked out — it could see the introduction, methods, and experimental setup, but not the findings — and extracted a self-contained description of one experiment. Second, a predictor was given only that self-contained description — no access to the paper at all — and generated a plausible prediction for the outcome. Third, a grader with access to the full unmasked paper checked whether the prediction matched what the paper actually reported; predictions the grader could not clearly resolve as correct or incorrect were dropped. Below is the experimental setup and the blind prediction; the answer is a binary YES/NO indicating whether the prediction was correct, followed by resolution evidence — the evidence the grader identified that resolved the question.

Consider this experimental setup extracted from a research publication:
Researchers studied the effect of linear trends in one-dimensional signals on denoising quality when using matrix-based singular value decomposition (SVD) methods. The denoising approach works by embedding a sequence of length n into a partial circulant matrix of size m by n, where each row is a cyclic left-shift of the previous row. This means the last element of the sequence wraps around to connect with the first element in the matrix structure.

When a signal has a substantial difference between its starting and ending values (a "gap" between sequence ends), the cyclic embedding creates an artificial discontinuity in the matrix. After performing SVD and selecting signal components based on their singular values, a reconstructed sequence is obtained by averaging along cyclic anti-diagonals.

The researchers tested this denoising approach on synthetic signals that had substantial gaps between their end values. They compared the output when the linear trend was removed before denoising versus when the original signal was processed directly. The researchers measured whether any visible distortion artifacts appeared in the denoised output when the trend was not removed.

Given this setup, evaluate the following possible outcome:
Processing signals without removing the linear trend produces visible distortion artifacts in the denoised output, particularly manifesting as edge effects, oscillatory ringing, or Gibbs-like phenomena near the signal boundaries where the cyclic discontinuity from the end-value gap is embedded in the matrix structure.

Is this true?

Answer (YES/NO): YES